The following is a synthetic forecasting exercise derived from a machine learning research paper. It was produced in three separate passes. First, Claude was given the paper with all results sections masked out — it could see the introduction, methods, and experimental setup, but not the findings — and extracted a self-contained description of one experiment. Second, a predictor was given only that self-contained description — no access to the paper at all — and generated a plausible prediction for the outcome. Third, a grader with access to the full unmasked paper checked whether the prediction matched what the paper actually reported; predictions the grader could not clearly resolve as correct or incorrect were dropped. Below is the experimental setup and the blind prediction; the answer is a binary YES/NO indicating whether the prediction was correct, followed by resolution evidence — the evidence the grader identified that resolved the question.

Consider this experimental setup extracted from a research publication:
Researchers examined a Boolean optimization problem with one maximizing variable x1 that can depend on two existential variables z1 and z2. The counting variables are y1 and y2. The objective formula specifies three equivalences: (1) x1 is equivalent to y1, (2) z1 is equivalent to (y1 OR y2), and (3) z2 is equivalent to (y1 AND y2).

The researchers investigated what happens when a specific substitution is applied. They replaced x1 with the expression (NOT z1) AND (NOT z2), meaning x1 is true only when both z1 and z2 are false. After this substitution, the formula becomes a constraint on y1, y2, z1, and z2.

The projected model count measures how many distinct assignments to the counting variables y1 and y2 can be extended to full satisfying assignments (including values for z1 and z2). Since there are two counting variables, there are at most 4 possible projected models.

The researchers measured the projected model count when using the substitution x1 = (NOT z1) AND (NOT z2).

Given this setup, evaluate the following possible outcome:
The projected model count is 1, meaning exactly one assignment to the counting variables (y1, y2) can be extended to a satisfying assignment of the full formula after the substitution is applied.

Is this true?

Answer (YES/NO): YES